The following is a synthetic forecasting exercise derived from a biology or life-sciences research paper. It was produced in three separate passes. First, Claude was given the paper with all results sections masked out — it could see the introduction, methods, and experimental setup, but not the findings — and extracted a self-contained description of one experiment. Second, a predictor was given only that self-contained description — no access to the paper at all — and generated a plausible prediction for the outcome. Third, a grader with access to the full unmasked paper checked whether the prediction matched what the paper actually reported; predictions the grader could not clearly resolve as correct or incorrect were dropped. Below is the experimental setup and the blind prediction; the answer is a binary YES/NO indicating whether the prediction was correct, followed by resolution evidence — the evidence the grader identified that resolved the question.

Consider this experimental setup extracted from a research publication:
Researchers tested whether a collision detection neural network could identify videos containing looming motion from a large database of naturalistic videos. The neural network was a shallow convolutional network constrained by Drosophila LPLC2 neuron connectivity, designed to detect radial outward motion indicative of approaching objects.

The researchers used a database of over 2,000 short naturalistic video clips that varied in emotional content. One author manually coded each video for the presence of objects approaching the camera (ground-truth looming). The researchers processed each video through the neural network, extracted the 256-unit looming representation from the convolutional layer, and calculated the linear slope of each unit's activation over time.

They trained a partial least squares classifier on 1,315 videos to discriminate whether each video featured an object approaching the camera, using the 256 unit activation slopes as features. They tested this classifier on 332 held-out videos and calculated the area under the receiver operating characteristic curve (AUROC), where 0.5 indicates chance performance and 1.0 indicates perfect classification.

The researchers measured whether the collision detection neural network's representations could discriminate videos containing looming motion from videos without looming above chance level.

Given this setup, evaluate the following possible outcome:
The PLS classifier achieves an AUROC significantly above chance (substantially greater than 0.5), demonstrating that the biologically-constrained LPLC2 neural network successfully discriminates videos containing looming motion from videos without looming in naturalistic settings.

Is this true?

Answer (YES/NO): YES